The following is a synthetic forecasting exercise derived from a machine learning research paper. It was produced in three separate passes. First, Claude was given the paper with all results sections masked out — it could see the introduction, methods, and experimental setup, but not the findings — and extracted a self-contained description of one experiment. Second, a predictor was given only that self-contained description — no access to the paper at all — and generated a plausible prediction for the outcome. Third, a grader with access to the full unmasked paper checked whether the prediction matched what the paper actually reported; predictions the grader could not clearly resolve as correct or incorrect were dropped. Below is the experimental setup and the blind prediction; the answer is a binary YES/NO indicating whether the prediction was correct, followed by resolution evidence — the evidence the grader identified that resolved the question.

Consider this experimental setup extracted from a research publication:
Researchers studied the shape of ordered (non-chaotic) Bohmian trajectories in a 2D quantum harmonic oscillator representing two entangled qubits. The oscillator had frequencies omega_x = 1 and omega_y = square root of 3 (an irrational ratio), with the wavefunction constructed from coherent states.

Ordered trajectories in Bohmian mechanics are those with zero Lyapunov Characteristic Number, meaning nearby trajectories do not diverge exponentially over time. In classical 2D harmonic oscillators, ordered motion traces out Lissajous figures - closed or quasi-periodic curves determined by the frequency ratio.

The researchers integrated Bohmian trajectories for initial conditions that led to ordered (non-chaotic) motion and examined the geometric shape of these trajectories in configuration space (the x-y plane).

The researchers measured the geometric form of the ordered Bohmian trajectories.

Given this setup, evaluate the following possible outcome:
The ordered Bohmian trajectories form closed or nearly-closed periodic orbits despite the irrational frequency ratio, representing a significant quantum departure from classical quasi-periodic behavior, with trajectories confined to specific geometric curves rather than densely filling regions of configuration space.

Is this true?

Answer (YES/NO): NO